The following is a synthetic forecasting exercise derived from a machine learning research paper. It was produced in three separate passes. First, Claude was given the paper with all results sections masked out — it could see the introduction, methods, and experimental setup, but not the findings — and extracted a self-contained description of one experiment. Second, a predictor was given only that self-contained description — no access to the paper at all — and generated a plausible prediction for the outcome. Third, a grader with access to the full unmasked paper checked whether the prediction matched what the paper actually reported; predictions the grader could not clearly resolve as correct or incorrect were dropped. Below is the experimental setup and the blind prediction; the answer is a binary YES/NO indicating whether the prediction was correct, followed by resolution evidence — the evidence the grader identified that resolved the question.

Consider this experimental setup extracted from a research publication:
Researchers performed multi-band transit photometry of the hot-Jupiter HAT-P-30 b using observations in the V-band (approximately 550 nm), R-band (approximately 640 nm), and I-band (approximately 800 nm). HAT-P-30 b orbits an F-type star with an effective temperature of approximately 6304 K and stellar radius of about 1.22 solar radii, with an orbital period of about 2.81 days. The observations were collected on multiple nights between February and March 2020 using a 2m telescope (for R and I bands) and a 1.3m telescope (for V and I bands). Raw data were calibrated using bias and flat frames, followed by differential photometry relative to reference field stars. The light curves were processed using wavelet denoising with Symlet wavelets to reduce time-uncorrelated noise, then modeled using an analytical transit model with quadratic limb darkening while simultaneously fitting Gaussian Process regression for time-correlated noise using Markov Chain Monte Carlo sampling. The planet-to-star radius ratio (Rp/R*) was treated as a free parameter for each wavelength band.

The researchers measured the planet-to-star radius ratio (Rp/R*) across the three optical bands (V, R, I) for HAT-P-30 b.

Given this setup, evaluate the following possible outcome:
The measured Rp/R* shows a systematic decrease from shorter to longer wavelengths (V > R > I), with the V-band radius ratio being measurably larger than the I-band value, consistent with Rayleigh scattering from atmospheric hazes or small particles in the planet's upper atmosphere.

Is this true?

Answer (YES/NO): NO